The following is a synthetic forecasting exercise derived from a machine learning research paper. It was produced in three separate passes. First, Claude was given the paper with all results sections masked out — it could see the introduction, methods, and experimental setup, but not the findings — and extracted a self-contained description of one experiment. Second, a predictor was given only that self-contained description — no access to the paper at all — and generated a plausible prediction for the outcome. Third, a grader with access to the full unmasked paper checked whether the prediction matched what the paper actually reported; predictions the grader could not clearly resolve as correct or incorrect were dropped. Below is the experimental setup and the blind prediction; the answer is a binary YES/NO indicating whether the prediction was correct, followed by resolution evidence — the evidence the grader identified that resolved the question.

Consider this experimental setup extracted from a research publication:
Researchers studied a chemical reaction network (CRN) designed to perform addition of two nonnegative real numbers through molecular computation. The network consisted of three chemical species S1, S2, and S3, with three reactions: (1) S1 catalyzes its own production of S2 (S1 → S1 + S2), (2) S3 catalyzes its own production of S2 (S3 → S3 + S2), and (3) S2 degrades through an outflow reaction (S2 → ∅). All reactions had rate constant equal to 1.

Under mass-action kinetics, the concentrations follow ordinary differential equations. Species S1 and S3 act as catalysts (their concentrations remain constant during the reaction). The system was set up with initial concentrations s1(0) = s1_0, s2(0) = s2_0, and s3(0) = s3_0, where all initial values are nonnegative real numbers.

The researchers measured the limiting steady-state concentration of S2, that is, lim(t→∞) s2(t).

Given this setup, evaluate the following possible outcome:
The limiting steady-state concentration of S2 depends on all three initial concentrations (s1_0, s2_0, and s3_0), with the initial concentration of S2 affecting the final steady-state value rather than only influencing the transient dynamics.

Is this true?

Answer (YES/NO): NO